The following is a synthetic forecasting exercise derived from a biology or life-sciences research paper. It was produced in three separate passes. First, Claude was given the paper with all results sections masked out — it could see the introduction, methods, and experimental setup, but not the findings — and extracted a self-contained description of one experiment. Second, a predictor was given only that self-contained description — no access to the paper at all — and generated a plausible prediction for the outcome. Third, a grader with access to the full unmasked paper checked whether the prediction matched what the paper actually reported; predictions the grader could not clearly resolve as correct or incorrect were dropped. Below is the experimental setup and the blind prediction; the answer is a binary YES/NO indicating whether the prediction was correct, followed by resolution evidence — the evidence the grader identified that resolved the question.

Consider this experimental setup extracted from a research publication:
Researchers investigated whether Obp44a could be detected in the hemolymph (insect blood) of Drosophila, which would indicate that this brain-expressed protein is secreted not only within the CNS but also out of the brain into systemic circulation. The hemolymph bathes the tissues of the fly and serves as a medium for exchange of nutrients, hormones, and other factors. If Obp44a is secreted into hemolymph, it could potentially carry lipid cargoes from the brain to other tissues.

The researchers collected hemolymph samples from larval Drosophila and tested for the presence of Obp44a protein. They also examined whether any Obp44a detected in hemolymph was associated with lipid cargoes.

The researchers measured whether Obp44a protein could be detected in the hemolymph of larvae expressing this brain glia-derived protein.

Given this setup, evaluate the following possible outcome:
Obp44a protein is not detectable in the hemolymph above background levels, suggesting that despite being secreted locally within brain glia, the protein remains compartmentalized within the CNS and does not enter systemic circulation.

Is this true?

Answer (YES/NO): NO